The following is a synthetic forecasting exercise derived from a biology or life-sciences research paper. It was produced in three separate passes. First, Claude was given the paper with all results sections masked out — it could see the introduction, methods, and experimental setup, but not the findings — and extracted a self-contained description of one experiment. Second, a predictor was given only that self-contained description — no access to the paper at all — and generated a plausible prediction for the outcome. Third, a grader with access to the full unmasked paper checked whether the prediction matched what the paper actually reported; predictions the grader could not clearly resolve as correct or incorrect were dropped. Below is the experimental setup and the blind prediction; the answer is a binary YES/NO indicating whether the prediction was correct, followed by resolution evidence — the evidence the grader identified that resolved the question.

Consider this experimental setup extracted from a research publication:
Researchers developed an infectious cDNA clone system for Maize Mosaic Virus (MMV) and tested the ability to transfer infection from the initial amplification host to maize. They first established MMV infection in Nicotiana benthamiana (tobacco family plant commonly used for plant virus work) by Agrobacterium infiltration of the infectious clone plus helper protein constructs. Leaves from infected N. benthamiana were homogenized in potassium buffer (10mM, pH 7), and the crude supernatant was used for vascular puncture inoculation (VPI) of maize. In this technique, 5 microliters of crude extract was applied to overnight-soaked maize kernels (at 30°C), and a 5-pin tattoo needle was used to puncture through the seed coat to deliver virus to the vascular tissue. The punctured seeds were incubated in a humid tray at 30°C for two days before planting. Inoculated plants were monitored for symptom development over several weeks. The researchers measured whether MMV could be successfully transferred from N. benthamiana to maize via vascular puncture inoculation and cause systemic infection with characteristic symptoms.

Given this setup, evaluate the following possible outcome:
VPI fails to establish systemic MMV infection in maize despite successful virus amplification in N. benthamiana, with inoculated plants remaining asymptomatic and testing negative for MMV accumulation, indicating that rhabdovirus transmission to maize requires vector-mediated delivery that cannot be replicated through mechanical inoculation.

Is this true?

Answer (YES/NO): NO